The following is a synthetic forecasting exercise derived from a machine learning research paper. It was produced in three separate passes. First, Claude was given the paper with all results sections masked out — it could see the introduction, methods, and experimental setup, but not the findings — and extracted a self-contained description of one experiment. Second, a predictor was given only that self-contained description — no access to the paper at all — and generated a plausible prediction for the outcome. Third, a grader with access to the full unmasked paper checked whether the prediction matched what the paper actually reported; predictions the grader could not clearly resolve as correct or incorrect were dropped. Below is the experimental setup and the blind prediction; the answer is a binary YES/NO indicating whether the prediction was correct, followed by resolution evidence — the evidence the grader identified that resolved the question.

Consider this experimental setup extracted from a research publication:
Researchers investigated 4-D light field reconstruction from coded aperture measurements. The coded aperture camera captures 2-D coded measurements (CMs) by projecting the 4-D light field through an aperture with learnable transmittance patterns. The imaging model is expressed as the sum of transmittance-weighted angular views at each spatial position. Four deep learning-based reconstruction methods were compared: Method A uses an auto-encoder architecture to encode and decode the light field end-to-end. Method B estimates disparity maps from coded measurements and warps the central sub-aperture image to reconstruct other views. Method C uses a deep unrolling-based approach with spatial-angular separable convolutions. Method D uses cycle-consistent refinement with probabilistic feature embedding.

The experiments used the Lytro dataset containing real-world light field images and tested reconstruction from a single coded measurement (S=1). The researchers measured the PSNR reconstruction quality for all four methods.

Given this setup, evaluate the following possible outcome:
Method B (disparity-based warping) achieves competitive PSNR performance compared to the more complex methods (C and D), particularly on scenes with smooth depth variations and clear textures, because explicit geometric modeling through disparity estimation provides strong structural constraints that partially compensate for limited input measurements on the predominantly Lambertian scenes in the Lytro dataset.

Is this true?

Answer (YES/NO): NO